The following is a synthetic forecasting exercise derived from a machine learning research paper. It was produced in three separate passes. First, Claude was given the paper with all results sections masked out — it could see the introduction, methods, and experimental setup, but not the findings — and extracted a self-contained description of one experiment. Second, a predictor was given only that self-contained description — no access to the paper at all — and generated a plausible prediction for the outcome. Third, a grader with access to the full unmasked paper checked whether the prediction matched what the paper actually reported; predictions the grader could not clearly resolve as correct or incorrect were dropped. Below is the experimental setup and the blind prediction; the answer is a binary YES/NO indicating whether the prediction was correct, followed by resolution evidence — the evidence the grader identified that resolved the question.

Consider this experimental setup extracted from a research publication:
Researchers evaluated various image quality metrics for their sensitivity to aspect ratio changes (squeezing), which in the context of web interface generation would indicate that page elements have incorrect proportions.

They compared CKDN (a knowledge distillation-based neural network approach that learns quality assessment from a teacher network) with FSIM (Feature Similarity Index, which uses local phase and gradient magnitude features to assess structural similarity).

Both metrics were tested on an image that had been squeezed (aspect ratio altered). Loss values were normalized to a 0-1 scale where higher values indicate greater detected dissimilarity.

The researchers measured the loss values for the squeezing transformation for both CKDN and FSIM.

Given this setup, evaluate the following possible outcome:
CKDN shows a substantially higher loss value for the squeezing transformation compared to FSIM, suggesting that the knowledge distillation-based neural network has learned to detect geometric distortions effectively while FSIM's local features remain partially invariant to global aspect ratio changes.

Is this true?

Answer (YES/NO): YES